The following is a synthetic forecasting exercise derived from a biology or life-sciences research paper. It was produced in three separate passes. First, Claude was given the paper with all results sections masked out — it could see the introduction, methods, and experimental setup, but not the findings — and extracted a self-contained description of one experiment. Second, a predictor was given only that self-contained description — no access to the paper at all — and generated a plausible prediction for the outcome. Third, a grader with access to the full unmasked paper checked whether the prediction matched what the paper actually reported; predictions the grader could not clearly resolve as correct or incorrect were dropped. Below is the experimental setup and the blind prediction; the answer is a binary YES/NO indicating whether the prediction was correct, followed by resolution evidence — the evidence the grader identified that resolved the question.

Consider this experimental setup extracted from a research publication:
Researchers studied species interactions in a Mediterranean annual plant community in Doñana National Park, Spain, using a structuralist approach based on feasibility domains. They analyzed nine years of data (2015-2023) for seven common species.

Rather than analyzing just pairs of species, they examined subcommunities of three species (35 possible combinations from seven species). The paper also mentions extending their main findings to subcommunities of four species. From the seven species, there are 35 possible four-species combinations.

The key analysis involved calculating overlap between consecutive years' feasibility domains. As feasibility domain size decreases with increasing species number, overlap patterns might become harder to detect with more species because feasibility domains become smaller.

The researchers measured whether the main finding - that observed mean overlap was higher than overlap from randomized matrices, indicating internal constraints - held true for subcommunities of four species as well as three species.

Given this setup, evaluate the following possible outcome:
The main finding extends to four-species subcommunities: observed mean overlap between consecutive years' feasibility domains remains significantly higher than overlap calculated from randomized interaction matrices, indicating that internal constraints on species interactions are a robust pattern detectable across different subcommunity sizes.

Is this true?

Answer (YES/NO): YES